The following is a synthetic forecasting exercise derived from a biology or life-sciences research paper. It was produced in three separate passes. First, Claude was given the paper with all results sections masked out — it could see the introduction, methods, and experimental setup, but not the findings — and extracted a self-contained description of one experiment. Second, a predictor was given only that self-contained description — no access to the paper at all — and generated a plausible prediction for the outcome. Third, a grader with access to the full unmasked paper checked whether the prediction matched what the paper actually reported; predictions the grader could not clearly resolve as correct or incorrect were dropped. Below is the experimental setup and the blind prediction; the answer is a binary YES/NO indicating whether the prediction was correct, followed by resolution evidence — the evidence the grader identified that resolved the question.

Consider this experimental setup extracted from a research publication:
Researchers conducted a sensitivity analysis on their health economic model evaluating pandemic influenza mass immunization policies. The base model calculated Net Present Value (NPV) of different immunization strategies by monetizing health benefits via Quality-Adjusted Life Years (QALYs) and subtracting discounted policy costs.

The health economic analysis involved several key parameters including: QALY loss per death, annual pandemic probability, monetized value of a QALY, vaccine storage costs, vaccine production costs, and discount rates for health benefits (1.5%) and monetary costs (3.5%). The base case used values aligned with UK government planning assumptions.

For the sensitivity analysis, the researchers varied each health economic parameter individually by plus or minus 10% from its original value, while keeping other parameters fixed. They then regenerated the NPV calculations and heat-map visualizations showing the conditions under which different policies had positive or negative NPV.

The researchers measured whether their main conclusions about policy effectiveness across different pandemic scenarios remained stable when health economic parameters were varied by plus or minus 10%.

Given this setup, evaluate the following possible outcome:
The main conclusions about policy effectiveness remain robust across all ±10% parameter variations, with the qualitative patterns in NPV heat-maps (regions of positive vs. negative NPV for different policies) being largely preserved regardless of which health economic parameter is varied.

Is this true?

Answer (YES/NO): YES